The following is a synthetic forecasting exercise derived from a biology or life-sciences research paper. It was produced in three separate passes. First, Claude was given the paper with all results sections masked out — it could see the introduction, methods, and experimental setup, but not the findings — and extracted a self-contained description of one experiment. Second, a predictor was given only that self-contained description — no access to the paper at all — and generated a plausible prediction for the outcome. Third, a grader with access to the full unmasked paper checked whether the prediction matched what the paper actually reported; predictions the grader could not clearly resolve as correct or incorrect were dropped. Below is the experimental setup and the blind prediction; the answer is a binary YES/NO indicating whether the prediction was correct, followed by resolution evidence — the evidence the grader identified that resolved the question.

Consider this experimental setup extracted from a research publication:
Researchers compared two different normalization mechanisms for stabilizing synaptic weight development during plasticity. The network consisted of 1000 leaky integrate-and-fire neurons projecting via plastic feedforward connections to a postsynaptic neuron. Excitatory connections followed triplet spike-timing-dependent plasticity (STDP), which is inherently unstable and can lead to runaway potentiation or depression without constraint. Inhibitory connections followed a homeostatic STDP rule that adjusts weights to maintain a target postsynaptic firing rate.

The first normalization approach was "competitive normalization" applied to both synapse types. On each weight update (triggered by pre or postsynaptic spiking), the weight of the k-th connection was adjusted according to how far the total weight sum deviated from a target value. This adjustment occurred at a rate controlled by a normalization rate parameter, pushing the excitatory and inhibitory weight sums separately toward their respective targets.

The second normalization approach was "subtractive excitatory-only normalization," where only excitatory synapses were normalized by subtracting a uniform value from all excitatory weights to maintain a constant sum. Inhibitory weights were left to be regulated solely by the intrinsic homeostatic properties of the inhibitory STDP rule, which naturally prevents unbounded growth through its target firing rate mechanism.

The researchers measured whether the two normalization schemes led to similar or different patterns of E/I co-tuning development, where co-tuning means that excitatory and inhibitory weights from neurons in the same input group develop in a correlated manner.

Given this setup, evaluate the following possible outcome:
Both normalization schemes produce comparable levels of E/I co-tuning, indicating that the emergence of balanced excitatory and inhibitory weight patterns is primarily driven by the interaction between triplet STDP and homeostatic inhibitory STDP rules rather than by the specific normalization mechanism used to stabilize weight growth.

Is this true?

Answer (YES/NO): YES